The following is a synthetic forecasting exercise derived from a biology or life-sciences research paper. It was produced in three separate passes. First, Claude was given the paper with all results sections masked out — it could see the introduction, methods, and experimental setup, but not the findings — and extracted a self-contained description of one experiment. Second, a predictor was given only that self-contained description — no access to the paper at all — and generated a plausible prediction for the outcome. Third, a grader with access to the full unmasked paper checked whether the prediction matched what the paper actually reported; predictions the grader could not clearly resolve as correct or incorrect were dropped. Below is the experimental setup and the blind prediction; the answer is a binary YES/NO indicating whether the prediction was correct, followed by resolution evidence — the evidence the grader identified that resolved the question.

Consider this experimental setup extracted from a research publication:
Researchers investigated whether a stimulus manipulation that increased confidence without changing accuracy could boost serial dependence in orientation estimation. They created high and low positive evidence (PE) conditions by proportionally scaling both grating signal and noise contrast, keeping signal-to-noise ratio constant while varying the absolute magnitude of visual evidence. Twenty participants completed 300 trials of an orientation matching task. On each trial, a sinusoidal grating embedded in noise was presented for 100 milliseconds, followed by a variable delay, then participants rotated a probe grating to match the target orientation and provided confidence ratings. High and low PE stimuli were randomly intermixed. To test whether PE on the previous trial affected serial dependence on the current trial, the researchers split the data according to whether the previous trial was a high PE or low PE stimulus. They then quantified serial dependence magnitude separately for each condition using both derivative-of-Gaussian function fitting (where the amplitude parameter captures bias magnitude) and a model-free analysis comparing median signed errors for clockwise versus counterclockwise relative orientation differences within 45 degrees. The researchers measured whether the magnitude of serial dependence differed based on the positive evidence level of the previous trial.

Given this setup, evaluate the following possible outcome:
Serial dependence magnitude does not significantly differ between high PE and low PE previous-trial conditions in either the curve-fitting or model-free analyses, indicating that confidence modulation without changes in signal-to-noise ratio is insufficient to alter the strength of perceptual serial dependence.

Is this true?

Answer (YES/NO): NO